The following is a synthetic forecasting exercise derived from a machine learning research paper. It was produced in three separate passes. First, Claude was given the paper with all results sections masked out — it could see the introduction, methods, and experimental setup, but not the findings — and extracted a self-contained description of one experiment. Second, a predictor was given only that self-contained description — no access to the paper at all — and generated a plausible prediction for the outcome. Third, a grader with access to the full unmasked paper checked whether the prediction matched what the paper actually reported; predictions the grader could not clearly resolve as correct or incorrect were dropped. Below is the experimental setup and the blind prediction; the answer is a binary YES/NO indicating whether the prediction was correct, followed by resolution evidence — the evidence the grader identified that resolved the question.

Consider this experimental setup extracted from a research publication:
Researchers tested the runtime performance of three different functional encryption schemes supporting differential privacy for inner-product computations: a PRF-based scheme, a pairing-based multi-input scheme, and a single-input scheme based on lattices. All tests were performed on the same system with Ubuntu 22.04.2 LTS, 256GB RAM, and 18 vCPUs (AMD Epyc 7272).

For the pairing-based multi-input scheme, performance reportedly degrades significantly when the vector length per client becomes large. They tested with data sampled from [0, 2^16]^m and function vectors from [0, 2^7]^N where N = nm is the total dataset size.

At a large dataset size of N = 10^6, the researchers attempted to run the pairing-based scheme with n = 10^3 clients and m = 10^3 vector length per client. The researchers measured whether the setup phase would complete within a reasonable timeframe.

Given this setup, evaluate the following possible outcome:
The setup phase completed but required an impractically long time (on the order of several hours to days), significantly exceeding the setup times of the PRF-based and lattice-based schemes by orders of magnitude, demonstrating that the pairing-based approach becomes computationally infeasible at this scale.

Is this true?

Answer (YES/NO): NO